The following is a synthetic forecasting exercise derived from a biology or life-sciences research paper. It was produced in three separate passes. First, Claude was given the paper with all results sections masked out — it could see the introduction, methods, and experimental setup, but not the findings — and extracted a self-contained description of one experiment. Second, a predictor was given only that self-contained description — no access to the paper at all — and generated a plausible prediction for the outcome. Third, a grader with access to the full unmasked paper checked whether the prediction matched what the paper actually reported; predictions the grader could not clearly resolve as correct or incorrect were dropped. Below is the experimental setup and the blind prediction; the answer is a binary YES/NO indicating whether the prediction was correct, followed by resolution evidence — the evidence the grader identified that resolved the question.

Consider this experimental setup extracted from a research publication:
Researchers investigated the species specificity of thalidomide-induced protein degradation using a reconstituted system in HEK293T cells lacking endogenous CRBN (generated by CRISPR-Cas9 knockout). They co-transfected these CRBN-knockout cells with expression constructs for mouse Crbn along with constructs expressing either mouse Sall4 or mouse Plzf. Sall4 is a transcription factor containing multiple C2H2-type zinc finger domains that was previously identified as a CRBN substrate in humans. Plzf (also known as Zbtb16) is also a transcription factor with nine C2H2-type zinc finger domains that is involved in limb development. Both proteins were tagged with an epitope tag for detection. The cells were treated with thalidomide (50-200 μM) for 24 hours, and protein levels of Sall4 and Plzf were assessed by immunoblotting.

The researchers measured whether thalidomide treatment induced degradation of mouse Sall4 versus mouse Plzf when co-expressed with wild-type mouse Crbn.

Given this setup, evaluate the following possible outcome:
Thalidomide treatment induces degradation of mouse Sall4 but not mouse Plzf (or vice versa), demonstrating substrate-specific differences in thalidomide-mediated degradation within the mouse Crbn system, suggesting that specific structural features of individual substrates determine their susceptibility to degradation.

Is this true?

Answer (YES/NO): NO